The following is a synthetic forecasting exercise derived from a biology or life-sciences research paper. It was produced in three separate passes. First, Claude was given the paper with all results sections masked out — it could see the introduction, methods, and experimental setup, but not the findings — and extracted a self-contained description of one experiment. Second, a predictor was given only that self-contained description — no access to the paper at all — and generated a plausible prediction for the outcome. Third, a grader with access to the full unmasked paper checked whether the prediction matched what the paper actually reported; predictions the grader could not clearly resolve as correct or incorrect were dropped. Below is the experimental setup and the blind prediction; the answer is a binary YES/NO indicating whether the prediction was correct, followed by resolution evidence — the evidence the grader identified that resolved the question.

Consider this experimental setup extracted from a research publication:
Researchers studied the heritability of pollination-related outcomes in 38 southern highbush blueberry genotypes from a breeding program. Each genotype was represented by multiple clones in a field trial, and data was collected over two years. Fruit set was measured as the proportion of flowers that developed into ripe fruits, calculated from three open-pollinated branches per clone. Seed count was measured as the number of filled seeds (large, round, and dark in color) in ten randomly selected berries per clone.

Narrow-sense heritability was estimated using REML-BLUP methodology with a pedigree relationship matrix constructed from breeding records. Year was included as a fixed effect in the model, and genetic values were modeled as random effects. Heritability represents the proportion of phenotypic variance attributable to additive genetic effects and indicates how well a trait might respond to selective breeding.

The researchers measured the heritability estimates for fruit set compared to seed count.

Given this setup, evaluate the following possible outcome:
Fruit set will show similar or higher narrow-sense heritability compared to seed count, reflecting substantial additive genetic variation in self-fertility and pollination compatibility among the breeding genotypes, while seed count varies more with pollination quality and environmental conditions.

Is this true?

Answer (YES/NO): NO